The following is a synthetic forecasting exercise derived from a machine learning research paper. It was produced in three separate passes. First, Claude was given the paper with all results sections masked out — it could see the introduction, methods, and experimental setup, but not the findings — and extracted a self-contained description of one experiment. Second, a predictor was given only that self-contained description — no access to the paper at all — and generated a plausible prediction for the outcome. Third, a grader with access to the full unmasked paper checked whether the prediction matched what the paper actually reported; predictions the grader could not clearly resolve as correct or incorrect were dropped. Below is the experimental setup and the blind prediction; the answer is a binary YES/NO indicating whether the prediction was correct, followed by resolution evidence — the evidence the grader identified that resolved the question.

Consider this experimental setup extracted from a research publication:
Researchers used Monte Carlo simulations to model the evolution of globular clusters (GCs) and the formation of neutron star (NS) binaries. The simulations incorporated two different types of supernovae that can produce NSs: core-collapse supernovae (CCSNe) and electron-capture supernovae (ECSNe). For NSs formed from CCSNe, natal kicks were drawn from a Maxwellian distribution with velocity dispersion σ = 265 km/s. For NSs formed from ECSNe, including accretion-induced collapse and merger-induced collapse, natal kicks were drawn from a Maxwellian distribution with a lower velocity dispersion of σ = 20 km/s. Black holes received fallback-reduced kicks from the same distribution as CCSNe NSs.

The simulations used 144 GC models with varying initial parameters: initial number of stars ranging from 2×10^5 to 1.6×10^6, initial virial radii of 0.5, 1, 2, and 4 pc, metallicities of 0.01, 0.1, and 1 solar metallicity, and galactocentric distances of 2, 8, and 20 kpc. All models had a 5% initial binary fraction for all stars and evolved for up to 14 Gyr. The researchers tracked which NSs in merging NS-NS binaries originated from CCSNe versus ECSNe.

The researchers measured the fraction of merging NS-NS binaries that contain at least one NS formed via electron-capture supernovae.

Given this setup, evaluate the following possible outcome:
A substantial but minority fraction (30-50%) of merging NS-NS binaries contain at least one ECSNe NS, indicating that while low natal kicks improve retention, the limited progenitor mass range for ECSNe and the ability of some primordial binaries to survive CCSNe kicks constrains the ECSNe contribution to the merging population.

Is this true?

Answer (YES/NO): NO